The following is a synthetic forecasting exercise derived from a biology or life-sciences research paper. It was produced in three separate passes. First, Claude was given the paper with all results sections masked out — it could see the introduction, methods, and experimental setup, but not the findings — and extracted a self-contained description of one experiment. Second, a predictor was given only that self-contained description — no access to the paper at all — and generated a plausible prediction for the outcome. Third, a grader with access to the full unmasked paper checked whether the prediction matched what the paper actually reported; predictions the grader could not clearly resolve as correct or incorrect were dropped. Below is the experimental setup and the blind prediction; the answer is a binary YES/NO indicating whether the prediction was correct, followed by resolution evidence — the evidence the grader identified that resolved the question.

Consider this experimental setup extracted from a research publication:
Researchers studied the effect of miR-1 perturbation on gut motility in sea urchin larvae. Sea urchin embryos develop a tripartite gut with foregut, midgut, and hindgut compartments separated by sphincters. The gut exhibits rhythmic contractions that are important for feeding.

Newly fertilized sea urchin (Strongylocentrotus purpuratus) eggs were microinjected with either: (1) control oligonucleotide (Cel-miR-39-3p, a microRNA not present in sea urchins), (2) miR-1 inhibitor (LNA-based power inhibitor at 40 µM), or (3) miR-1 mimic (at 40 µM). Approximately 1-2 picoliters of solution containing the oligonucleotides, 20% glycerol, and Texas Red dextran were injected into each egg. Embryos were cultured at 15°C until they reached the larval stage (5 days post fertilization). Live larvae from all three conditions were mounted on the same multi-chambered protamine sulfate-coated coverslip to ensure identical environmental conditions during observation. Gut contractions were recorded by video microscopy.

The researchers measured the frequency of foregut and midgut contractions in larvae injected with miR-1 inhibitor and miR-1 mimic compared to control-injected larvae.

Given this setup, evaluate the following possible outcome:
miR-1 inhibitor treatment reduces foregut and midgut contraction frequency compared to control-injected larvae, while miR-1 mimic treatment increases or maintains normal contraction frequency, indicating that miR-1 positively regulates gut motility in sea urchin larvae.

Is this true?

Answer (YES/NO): NO